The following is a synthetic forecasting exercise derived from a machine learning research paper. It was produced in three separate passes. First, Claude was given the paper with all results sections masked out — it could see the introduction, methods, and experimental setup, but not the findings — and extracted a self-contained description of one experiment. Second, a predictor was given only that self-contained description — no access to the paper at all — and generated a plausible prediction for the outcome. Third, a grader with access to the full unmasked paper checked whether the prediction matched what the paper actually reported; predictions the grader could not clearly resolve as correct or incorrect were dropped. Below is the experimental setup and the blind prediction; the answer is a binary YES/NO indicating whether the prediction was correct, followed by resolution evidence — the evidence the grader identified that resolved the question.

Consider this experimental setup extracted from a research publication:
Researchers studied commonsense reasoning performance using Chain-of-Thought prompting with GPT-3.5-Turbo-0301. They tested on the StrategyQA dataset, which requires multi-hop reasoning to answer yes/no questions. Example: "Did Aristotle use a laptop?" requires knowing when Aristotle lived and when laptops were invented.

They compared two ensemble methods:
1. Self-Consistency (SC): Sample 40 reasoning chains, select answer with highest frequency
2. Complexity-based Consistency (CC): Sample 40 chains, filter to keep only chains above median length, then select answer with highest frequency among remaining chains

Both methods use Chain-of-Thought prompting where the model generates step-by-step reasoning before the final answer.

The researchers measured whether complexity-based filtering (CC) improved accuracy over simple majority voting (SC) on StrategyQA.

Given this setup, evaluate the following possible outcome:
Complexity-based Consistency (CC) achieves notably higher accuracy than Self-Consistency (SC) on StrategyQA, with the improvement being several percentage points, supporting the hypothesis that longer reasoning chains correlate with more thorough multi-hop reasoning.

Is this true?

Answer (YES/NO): NO